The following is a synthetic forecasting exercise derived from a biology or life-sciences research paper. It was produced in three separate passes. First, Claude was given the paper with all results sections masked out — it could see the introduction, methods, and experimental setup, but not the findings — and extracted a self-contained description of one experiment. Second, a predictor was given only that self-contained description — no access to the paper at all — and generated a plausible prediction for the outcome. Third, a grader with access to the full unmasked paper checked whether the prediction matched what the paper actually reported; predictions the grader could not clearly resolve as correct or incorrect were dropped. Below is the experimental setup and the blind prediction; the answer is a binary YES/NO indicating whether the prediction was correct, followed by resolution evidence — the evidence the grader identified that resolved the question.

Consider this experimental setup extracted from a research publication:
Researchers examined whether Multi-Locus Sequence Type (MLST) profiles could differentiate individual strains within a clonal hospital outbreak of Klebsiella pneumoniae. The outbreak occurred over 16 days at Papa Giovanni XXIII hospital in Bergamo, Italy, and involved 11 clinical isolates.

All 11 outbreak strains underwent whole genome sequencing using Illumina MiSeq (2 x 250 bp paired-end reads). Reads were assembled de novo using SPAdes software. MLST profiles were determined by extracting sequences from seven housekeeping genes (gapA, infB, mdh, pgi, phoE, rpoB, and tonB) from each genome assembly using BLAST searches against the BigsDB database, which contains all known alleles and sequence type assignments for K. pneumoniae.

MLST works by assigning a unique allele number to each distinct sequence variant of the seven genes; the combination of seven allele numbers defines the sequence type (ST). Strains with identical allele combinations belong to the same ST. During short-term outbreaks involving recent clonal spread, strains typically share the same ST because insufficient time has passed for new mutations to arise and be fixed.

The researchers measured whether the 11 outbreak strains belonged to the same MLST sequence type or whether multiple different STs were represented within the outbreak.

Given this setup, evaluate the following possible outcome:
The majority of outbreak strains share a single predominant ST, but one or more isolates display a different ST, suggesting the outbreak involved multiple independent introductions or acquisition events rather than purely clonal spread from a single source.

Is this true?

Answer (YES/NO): YES